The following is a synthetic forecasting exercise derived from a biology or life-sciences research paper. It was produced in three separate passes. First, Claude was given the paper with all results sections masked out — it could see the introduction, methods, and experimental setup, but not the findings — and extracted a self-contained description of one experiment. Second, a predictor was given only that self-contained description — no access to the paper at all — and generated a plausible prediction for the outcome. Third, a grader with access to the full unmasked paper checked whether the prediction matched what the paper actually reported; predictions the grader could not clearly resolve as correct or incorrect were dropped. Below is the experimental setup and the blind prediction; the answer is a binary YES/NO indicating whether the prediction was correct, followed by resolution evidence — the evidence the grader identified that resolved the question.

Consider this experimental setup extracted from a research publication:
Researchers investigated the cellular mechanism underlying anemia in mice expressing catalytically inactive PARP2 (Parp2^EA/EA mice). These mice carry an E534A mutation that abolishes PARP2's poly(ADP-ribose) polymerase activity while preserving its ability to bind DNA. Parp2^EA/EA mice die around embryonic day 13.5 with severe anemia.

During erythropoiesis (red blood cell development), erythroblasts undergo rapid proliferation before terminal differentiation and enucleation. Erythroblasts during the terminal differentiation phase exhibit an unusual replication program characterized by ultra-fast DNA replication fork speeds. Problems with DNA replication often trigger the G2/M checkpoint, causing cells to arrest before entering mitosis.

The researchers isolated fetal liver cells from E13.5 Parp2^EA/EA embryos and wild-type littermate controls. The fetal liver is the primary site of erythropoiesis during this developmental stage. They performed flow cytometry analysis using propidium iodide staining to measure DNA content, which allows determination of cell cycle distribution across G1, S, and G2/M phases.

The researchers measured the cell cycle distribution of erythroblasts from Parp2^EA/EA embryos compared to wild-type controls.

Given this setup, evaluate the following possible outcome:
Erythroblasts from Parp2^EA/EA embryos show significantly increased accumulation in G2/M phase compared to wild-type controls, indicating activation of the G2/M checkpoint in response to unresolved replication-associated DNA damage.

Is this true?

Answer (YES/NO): YES